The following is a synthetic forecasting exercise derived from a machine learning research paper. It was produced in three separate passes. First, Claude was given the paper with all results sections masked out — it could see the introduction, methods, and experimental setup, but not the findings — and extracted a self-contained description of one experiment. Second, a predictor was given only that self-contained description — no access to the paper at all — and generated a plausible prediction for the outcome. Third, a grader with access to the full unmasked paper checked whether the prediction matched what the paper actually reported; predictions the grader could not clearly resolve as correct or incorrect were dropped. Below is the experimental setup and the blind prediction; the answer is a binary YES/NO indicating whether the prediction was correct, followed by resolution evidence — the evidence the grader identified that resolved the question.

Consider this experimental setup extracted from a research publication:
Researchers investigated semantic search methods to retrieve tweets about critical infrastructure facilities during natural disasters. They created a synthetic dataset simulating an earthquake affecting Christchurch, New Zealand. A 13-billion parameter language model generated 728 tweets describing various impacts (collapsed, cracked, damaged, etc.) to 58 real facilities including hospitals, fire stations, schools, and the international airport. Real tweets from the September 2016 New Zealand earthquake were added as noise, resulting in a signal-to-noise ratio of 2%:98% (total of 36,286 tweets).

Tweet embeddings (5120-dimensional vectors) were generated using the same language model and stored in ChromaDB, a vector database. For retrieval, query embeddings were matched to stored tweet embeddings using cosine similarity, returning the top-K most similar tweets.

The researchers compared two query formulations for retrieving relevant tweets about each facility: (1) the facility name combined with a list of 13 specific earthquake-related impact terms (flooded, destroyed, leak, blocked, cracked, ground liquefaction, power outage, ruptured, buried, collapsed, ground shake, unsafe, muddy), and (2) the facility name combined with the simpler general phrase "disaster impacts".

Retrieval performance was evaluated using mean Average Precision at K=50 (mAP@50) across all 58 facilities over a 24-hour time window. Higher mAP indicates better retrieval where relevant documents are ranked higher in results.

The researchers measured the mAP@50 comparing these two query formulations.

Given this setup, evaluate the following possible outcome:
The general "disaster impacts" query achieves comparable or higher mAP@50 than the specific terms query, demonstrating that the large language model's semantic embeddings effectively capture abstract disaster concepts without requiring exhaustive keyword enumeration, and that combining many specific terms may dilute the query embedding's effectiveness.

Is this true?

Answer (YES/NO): YES